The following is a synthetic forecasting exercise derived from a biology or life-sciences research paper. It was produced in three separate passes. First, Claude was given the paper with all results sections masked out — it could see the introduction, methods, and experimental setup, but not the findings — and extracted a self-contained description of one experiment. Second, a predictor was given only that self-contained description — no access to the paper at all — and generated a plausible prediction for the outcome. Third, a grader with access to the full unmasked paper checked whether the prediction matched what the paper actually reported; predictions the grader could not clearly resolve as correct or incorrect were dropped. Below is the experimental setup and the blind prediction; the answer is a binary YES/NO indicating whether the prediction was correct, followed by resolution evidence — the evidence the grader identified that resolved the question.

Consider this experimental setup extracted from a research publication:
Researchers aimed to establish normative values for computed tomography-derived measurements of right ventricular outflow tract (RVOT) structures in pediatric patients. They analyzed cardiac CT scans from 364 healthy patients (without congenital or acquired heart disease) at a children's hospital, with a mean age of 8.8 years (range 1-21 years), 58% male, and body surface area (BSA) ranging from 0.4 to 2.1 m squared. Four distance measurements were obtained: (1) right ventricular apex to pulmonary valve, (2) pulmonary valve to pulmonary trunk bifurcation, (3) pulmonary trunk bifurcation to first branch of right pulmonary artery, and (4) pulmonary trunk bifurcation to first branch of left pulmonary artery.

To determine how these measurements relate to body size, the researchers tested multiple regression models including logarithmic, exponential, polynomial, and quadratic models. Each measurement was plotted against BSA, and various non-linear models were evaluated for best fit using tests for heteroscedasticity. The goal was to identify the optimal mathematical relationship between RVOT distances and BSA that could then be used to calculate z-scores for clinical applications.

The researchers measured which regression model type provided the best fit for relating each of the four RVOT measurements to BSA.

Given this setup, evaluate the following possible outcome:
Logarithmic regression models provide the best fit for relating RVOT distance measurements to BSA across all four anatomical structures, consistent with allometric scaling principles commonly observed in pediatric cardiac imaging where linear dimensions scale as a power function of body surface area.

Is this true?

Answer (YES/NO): NO